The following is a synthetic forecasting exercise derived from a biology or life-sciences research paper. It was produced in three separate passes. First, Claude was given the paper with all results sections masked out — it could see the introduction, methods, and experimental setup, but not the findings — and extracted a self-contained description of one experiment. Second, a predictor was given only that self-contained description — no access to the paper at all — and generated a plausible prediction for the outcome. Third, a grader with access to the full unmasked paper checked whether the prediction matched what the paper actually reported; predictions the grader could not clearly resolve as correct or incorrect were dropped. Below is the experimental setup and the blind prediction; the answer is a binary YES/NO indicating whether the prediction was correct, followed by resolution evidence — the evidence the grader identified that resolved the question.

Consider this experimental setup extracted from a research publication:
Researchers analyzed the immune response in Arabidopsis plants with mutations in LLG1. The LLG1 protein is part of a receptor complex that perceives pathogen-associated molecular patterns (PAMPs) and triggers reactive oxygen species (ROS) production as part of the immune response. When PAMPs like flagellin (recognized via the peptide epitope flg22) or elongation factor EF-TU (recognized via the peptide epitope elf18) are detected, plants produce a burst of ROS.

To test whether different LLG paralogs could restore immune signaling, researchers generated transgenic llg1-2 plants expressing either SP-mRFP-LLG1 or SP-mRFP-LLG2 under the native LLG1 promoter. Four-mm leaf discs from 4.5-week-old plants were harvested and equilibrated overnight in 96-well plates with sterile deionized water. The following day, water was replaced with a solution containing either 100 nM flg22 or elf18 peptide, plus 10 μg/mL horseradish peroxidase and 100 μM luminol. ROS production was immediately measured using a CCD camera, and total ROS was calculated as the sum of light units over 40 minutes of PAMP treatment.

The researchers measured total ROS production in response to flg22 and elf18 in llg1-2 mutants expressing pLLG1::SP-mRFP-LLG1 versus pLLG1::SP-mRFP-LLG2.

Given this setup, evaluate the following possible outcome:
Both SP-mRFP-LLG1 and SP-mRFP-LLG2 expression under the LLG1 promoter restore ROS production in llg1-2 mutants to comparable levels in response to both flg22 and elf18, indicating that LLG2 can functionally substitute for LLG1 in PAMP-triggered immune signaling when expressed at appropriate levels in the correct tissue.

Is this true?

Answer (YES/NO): YES